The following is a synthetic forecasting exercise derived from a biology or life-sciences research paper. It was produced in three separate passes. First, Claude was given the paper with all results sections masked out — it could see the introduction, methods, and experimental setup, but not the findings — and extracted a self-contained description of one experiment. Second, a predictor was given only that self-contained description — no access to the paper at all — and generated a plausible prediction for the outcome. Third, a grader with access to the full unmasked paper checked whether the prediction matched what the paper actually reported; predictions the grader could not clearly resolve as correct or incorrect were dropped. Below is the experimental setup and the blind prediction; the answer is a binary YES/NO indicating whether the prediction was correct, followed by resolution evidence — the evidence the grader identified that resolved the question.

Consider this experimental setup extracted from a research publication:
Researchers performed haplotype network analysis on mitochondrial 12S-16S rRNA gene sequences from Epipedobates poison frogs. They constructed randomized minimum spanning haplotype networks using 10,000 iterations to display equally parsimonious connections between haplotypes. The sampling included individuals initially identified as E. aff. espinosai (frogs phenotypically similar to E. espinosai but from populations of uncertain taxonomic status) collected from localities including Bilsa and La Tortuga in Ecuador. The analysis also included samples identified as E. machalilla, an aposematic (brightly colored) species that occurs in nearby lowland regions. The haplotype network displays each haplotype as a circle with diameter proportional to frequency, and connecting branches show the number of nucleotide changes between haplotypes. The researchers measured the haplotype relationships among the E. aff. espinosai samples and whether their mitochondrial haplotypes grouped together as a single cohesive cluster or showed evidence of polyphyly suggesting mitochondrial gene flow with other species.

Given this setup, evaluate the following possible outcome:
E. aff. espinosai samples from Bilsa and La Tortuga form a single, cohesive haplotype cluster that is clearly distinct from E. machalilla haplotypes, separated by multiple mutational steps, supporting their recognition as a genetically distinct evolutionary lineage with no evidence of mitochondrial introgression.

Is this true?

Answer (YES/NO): NO